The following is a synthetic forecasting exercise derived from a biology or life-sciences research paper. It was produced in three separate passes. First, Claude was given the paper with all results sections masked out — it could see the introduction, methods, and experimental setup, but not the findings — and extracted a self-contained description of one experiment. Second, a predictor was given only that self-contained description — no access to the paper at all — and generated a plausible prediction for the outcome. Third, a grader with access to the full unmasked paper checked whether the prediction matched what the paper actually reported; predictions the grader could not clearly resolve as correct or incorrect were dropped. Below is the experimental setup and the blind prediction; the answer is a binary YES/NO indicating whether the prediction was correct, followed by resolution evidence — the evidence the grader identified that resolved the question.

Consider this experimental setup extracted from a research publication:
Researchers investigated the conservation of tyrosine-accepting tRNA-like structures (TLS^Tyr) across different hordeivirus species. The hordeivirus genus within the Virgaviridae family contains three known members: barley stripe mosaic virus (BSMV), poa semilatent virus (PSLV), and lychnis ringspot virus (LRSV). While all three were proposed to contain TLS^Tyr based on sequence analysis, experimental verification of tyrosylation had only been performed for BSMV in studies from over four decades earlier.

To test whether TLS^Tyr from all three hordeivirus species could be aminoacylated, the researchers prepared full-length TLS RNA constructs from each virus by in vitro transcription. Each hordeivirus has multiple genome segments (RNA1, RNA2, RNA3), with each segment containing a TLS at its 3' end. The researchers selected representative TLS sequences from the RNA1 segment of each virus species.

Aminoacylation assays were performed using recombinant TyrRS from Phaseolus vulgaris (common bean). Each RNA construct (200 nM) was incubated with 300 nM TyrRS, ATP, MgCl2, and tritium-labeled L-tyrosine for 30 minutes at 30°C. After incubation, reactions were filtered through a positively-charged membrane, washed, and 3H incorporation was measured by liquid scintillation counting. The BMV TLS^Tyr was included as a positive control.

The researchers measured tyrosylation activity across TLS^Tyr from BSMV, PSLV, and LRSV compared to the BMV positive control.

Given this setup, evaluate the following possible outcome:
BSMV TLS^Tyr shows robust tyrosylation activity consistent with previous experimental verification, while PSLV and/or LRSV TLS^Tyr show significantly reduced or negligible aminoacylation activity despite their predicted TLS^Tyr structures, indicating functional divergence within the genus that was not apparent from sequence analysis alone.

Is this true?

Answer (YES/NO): NO